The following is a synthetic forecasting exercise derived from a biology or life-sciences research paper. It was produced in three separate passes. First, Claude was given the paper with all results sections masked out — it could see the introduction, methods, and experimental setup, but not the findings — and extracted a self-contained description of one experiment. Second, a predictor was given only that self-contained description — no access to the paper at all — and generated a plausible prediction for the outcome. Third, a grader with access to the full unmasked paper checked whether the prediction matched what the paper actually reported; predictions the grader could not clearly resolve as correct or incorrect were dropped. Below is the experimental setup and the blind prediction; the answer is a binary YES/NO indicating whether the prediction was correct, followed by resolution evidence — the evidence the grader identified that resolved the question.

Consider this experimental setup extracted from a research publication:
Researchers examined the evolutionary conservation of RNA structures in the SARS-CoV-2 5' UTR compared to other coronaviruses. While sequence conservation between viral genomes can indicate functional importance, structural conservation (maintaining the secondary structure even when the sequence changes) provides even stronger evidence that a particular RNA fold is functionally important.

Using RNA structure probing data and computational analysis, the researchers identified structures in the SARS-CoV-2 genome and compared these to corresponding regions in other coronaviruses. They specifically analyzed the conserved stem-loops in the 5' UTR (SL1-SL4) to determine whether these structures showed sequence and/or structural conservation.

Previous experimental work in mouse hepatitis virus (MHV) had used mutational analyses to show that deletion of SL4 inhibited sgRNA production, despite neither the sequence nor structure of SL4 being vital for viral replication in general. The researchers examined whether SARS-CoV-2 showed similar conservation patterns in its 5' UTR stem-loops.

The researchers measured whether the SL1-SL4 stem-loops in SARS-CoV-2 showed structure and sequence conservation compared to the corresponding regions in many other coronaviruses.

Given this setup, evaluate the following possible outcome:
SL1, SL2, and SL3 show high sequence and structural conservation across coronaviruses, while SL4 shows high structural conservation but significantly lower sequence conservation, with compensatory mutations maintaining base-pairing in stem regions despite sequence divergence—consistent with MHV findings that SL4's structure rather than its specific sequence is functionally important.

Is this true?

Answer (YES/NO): NO